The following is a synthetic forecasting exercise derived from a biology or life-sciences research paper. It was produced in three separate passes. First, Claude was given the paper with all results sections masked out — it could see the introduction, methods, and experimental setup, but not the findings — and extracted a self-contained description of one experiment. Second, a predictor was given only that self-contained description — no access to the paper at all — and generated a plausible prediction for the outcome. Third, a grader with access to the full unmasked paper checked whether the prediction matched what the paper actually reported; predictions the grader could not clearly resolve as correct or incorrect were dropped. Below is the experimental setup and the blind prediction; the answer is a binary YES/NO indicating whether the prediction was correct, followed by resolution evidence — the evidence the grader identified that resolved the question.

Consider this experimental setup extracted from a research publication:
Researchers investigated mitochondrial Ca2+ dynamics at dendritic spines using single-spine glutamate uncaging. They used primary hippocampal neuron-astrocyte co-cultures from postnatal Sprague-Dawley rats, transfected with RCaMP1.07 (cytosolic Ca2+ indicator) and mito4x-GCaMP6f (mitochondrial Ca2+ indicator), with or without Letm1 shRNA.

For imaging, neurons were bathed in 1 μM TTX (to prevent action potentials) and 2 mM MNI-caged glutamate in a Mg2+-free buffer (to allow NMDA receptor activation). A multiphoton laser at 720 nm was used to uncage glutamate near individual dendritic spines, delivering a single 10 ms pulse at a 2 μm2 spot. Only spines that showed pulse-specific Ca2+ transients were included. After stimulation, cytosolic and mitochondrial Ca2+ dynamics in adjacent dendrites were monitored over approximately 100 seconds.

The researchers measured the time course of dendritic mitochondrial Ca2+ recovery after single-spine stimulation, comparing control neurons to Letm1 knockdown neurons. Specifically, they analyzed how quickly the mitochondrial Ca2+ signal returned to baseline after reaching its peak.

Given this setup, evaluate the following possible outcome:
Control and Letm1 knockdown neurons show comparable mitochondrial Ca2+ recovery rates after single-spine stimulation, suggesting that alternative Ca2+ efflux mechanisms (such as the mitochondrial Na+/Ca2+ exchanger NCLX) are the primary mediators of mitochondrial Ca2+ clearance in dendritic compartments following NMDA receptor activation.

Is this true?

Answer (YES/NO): NO